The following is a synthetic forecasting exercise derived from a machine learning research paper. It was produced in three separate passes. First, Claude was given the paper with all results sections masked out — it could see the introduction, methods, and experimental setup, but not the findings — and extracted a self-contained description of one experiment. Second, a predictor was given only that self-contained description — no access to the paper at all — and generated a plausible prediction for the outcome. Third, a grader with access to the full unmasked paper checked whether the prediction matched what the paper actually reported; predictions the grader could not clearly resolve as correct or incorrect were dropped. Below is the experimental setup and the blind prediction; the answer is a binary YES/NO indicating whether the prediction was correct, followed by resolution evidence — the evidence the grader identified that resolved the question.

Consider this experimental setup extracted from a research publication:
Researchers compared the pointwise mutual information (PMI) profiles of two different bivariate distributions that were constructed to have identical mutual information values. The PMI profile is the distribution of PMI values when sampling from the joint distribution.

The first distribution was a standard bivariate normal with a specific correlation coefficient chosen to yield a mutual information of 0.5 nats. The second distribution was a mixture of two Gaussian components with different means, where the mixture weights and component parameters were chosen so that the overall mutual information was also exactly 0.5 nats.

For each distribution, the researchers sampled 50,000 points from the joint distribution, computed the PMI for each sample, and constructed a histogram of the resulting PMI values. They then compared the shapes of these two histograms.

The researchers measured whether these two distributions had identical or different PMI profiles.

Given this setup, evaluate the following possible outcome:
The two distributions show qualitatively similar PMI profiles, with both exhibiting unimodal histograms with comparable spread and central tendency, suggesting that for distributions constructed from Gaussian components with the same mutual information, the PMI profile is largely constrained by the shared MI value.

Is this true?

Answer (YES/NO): NO